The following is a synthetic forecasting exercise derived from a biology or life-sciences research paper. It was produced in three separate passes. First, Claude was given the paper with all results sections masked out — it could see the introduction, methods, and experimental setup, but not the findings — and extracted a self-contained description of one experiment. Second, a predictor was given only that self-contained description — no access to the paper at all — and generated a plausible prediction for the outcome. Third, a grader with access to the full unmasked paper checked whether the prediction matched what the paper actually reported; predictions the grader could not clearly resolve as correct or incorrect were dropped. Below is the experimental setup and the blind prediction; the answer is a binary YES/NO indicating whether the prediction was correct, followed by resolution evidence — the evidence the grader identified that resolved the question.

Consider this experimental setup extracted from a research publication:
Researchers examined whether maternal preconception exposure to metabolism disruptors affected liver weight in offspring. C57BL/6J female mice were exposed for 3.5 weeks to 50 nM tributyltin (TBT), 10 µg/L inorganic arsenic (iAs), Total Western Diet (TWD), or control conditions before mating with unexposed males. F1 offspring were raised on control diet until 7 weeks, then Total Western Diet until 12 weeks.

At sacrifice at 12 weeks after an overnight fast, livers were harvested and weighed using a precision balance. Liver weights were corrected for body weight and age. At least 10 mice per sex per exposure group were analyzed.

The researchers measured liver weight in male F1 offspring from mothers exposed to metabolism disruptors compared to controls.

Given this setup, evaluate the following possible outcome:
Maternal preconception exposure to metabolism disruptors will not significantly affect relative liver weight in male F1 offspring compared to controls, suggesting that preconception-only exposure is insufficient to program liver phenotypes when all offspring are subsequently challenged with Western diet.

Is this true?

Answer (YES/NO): YES